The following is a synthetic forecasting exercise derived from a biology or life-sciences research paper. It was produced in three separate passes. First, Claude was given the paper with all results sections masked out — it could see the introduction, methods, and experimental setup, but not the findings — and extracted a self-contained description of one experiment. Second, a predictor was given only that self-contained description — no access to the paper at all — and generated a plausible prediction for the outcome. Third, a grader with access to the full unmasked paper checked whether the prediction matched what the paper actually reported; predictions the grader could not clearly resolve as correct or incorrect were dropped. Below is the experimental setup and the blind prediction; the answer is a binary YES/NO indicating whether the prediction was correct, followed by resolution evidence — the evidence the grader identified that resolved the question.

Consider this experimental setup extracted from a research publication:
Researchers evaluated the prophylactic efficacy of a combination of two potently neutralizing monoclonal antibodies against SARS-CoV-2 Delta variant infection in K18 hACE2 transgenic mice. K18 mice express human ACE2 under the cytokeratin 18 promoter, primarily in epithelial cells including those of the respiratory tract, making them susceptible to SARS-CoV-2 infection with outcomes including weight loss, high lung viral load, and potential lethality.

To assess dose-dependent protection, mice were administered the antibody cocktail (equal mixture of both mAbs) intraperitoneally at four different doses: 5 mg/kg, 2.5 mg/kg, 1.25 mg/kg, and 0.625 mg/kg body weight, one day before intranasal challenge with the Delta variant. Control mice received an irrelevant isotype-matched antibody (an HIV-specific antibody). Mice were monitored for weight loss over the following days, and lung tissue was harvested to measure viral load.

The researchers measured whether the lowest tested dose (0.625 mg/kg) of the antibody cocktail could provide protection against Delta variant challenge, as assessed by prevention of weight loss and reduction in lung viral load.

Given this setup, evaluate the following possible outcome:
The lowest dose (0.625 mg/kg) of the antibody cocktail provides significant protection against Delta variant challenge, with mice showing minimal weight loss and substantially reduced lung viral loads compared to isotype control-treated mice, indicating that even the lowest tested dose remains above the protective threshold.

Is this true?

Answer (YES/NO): YES